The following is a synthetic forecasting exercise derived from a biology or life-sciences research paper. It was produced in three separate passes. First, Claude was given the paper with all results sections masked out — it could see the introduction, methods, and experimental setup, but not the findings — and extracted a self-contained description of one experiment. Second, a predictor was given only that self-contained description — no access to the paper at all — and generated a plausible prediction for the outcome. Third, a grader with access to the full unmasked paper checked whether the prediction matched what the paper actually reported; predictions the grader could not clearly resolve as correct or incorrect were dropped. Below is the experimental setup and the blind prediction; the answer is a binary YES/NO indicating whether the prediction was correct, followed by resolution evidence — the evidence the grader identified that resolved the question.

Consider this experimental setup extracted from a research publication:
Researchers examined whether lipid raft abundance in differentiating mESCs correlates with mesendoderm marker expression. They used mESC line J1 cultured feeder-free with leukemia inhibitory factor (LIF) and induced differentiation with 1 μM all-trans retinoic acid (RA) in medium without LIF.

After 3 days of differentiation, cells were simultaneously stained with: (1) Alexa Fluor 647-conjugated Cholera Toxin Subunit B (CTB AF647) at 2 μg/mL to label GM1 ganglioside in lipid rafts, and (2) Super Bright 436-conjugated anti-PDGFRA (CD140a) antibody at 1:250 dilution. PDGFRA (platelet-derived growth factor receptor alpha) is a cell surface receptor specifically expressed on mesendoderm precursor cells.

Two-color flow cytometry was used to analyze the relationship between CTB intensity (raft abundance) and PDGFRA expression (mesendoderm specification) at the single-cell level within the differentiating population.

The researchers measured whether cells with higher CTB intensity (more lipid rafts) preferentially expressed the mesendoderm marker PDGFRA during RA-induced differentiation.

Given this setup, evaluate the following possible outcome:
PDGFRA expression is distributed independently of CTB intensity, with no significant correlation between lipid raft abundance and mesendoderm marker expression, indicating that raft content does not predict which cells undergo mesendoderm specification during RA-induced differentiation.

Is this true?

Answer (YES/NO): YES